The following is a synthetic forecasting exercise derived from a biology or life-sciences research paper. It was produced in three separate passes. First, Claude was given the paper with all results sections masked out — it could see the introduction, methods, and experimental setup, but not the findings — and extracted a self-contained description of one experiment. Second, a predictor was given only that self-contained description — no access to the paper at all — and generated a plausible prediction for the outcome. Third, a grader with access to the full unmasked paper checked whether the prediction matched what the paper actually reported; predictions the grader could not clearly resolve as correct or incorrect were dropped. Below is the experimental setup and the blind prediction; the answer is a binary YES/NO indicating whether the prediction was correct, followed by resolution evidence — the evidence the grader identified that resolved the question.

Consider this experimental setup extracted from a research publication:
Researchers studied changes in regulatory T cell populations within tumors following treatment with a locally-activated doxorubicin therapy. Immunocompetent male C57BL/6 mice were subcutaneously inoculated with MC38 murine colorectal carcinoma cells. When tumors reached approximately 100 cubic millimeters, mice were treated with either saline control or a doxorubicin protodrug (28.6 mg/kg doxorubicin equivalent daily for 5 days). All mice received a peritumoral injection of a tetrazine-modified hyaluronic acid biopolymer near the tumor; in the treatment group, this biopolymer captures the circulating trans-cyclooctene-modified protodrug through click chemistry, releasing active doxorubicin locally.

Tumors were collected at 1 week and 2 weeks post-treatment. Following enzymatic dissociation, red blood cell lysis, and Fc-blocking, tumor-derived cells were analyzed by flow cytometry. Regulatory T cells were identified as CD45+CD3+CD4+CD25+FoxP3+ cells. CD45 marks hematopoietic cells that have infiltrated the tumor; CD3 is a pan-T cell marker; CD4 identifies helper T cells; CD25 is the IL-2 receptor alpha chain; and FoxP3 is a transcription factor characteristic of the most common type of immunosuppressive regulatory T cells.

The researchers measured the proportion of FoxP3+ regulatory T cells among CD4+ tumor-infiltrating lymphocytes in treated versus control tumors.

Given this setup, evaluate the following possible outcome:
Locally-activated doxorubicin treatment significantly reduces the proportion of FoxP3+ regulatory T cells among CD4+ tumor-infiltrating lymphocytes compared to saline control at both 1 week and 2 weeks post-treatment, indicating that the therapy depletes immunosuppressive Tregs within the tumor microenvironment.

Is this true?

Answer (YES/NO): NO